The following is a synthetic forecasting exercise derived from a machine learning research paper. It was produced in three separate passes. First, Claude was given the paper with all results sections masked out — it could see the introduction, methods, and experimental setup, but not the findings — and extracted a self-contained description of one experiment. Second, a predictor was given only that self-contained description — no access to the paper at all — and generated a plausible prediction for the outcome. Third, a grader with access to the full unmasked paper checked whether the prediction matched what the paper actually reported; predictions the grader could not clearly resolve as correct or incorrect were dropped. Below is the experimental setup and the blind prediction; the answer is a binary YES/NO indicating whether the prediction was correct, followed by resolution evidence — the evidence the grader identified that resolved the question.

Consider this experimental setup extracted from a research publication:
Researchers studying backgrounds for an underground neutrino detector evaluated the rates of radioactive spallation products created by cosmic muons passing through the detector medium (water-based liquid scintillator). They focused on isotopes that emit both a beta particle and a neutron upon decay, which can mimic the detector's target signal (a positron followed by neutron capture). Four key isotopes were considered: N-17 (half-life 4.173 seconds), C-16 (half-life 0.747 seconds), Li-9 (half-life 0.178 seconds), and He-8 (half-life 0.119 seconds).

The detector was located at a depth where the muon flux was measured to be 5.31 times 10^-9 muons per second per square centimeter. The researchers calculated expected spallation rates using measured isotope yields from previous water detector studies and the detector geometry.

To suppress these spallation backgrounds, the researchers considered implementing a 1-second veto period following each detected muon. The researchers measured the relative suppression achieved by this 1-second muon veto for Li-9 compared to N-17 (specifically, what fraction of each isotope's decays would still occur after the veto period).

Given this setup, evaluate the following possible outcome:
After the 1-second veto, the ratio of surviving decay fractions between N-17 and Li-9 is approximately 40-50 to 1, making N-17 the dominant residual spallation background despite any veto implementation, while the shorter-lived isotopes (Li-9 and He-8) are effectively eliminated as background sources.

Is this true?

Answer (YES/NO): YES